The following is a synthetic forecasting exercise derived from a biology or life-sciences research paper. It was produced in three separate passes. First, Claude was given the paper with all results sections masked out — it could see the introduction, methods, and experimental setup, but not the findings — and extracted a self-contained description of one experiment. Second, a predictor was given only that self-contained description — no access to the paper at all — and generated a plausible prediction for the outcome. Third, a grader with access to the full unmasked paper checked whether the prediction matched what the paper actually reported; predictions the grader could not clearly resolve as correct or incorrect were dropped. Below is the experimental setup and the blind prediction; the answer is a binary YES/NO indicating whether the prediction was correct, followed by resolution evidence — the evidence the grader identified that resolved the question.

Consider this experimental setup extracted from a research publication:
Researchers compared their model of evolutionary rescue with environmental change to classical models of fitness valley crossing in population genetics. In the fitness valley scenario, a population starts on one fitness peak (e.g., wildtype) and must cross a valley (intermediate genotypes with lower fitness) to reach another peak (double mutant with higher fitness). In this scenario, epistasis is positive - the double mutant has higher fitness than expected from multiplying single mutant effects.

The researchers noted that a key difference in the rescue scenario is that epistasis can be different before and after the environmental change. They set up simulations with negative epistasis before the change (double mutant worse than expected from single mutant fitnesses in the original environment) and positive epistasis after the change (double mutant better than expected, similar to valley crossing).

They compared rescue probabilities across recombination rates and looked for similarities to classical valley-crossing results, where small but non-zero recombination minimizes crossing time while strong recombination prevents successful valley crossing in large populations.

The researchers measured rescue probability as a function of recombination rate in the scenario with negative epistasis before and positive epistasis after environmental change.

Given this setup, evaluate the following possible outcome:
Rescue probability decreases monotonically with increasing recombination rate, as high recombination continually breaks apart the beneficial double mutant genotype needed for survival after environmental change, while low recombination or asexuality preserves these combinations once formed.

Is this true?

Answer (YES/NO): NO